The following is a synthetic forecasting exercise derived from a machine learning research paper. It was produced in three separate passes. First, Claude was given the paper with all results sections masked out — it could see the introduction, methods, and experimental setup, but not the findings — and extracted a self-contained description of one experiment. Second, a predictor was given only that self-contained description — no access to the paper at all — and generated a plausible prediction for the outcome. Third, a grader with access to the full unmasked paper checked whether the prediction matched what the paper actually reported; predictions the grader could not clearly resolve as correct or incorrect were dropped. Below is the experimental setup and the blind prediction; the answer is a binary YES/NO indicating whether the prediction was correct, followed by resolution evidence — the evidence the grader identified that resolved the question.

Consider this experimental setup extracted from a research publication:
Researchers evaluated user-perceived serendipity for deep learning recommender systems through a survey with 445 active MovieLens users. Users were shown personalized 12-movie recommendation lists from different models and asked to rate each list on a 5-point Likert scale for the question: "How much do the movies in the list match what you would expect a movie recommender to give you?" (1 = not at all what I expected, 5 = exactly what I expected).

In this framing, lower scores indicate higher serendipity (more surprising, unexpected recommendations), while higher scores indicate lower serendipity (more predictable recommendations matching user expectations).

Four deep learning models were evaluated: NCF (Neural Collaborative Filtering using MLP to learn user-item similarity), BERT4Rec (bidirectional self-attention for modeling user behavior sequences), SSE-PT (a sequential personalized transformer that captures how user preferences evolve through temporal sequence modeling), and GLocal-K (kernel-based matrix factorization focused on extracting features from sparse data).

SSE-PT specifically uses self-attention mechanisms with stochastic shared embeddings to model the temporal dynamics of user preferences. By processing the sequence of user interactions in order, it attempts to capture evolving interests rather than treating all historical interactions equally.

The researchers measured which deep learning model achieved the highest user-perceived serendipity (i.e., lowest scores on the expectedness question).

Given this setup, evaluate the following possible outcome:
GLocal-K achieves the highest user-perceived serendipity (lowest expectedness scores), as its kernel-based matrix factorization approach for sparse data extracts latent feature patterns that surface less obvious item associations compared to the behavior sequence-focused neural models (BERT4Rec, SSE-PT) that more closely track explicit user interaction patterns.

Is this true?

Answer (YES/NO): NO